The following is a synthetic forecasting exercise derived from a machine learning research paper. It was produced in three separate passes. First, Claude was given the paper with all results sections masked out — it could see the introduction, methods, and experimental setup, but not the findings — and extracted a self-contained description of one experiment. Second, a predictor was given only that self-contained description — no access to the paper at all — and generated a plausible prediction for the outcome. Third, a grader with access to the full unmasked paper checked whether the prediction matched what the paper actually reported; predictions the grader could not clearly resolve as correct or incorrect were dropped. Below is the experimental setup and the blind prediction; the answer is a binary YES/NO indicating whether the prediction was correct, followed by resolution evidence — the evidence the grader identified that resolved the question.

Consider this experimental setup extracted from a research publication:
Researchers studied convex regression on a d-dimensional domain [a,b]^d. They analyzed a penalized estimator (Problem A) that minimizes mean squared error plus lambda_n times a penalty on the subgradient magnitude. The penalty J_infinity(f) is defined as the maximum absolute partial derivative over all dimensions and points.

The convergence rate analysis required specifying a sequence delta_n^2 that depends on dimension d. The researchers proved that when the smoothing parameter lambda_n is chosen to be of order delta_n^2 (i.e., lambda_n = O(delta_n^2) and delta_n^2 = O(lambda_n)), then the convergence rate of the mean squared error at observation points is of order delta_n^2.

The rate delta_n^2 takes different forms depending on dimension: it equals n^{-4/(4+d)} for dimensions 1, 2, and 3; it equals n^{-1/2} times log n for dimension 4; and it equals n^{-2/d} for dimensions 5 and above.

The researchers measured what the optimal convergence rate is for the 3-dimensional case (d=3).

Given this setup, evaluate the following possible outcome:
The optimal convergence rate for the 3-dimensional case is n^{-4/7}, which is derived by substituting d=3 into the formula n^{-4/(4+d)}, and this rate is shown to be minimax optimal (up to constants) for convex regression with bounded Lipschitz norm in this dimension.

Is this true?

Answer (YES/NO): NO